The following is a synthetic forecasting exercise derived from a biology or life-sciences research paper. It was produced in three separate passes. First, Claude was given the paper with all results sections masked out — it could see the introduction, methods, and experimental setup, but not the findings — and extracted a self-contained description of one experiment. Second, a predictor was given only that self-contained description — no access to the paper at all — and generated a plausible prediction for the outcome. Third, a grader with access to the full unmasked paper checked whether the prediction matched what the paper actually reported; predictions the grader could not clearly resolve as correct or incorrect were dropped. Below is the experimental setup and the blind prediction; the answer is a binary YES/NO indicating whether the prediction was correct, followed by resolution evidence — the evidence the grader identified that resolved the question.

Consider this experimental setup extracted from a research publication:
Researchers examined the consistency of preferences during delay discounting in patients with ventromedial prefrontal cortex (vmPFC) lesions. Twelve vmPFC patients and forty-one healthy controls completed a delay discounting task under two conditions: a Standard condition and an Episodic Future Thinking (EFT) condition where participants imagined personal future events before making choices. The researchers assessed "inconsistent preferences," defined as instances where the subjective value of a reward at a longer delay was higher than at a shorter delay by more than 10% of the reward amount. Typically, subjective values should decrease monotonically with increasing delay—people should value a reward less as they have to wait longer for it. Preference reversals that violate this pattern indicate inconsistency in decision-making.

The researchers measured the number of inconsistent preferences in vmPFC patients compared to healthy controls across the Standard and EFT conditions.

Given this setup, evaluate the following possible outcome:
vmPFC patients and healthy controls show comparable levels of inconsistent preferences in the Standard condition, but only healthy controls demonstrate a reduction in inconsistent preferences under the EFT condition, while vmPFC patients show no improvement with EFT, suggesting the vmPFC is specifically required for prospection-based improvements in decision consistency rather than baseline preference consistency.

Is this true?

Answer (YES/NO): NO